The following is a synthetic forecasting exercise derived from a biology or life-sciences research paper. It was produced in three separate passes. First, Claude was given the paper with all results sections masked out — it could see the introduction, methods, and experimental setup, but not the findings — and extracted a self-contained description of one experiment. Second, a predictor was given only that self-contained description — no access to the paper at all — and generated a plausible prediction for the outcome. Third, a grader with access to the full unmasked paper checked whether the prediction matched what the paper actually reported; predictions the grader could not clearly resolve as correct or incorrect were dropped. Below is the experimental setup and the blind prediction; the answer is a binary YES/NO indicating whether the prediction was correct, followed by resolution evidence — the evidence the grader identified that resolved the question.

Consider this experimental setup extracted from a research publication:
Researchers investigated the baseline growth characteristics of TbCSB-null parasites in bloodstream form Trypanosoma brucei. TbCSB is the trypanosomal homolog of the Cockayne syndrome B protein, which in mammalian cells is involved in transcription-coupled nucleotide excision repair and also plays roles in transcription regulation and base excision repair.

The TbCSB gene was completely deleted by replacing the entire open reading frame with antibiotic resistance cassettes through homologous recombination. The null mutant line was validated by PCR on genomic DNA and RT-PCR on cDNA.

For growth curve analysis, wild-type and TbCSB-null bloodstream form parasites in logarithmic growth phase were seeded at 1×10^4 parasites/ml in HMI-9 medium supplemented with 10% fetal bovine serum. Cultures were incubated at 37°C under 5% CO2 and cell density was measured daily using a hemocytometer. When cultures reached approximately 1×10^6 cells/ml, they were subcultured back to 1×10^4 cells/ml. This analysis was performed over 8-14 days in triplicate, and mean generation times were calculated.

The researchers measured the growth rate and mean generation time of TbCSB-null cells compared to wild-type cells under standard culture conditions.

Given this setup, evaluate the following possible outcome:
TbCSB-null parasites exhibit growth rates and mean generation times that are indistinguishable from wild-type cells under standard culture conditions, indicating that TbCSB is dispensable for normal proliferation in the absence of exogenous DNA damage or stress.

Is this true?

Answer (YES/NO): YES